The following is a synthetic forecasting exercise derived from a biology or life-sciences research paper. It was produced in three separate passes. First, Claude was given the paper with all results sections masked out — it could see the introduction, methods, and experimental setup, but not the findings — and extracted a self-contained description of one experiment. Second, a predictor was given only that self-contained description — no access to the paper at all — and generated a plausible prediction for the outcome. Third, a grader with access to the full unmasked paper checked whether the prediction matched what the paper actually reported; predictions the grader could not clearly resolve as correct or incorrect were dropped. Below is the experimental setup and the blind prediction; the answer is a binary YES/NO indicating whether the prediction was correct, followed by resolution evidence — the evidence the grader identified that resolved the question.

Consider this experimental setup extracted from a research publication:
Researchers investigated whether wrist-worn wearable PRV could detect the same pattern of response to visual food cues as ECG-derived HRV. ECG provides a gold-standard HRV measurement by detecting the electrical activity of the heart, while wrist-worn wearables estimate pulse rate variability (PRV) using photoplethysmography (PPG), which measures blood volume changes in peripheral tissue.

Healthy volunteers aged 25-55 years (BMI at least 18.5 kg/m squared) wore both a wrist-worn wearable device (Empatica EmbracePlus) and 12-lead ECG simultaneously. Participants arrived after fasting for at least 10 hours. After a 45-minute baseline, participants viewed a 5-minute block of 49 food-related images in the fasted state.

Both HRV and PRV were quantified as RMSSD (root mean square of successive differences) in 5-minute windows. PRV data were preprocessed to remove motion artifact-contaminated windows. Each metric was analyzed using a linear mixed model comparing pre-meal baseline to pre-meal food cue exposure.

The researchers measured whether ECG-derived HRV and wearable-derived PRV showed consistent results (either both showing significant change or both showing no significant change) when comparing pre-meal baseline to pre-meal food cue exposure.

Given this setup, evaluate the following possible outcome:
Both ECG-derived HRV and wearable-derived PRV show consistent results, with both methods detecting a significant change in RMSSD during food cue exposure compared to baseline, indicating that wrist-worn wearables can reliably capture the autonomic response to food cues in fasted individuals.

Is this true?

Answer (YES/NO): NO